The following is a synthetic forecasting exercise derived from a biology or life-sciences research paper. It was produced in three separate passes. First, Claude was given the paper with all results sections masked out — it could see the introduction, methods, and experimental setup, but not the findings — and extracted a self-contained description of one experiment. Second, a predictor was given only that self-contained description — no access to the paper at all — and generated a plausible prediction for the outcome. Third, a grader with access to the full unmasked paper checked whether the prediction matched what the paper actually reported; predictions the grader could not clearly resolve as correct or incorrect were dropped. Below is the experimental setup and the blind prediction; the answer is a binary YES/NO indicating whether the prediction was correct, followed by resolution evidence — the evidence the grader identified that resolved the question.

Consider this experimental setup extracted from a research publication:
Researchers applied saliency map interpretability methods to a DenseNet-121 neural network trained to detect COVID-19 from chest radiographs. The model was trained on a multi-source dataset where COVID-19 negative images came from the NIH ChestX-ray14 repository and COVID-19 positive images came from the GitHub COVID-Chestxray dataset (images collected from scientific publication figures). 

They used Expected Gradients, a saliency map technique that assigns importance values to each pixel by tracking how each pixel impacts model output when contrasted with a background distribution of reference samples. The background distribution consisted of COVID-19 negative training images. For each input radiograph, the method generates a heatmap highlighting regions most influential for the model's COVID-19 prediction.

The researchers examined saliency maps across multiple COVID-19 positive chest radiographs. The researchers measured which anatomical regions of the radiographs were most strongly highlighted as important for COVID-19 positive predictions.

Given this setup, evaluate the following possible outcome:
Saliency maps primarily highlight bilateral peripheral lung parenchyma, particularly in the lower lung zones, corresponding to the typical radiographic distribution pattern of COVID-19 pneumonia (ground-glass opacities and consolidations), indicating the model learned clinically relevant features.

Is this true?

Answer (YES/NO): NO